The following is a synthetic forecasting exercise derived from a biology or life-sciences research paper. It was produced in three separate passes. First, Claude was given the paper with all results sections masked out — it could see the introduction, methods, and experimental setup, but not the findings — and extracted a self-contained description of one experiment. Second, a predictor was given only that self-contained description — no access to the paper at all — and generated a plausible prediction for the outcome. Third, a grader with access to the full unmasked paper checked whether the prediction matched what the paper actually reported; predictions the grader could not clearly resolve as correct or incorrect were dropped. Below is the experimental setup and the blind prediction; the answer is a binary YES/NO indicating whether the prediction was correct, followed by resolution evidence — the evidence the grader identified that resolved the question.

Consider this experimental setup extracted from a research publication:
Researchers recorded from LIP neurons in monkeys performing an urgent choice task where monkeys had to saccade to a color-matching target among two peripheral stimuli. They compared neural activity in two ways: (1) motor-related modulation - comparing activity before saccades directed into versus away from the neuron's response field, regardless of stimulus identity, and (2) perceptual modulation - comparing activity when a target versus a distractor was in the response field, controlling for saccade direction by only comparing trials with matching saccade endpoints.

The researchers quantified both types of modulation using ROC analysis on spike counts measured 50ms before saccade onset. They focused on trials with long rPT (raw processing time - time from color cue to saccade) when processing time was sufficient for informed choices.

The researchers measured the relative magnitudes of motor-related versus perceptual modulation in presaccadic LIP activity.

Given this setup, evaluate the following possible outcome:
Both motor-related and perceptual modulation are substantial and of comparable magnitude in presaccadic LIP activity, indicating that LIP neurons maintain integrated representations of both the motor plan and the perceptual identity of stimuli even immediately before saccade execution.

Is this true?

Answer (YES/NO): NO